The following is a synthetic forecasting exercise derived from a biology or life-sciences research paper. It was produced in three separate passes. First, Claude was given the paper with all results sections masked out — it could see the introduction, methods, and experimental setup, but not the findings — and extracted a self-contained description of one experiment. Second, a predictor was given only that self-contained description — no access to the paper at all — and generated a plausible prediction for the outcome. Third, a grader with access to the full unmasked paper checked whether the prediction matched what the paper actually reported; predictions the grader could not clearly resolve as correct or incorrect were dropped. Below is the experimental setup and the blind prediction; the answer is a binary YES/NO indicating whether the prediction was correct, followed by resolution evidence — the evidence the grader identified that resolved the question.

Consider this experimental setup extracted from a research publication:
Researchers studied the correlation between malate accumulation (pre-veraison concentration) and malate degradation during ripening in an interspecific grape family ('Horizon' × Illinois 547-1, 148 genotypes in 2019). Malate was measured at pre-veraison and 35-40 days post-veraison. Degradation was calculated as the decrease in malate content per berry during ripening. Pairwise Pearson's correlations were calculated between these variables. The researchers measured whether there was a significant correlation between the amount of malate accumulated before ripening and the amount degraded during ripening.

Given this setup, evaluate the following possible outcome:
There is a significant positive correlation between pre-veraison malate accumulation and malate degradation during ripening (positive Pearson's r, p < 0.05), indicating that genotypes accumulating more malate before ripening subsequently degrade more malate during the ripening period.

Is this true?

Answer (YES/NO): YES